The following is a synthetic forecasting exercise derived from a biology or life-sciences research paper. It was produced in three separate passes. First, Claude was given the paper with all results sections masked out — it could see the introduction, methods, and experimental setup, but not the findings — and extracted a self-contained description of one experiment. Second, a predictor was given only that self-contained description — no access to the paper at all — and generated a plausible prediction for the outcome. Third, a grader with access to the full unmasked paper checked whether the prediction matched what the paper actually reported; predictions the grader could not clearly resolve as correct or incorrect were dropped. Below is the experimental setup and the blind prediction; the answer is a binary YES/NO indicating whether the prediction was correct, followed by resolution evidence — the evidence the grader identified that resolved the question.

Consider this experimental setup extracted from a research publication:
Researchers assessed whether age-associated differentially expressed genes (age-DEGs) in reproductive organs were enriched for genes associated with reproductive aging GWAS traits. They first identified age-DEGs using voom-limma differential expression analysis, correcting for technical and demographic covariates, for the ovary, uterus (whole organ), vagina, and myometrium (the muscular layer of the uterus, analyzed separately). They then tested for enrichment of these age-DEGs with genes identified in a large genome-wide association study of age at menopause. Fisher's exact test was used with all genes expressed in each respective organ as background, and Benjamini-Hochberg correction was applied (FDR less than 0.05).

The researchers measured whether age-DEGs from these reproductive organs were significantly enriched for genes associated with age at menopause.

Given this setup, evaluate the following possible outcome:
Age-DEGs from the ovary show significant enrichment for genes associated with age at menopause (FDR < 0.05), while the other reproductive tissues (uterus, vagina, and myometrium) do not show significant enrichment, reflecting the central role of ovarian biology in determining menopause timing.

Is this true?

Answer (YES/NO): NO